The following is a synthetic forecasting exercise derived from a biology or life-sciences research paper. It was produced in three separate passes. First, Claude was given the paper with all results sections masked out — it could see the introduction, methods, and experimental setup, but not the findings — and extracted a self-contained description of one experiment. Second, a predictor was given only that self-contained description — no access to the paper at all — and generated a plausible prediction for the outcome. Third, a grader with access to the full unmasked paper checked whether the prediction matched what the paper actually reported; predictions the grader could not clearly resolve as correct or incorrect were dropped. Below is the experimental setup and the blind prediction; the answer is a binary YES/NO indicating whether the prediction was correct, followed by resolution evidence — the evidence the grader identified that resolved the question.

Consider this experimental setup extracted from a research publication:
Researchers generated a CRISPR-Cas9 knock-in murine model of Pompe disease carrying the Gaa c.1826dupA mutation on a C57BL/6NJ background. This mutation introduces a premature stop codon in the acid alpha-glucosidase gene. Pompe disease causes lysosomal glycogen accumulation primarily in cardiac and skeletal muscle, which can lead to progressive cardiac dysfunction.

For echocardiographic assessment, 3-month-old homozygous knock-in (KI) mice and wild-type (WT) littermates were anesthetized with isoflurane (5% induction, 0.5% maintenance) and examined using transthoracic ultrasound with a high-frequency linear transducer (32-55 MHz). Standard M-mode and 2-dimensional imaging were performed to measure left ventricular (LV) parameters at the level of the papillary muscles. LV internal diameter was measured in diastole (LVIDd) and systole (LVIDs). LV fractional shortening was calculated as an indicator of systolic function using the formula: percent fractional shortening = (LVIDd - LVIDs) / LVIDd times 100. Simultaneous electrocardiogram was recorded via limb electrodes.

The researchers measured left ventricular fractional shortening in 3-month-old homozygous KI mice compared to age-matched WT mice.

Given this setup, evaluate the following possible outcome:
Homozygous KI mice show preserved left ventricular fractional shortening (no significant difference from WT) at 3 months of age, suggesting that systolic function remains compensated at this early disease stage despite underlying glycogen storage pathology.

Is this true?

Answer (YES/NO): NO